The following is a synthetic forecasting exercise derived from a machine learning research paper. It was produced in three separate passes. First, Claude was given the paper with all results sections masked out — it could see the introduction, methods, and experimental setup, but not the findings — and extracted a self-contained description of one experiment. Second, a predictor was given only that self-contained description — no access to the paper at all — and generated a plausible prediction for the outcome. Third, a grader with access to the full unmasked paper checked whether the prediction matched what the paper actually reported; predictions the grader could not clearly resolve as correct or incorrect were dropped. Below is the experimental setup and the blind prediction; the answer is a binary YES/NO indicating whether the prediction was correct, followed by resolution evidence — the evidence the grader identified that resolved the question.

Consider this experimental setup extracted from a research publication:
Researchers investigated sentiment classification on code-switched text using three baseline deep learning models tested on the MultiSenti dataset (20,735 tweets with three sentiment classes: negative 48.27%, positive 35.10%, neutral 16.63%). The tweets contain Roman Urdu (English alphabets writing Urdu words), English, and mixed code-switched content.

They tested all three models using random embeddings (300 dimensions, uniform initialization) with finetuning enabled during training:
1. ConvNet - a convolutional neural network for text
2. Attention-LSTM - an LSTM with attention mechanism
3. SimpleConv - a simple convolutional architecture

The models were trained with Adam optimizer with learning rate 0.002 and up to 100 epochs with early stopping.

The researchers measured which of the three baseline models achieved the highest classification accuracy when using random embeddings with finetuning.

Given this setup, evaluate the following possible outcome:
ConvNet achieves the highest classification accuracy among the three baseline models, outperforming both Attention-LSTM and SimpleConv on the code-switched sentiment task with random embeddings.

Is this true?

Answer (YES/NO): NO